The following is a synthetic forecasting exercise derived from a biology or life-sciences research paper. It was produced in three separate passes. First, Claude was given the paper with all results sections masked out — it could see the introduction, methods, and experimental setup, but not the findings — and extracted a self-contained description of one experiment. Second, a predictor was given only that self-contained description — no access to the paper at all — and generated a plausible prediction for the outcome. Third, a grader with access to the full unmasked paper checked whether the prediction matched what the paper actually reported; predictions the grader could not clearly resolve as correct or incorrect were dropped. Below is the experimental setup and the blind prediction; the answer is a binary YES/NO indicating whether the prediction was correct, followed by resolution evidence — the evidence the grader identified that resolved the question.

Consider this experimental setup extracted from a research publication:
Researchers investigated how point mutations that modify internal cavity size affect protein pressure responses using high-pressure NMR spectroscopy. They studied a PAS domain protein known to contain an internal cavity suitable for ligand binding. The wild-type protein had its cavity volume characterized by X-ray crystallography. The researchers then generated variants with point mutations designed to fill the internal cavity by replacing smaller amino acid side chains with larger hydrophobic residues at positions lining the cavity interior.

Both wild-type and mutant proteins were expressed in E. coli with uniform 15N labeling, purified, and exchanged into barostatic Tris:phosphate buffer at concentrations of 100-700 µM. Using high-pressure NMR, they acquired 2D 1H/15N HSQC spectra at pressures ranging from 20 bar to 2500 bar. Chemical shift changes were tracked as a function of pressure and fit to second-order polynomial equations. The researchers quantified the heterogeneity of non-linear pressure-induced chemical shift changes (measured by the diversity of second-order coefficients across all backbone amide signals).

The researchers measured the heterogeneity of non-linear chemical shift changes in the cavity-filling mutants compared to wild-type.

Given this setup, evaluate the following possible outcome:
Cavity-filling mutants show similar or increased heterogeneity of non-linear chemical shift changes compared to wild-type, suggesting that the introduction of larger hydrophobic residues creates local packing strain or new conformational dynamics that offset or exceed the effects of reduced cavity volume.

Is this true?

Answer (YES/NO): YES